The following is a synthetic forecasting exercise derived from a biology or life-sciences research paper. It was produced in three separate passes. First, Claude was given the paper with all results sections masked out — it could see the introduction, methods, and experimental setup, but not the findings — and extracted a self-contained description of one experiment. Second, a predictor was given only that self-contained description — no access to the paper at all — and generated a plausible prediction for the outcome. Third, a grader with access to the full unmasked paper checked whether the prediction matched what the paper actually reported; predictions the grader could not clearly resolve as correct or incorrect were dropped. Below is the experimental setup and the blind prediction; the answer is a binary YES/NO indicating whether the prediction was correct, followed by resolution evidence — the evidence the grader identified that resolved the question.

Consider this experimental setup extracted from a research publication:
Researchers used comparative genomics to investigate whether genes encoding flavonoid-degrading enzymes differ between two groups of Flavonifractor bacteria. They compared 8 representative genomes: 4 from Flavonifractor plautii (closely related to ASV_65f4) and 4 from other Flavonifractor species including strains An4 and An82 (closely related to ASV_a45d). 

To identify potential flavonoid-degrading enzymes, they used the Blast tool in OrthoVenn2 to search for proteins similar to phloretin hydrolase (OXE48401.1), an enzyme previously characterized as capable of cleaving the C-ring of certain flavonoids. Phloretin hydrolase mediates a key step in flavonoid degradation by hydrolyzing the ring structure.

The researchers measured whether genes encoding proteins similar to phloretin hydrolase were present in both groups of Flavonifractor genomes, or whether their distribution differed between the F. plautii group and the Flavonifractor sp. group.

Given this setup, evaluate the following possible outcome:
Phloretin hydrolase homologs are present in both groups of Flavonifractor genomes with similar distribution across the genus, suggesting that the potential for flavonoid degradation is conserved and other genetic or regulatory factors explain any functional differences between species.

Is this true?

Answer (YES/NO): YES